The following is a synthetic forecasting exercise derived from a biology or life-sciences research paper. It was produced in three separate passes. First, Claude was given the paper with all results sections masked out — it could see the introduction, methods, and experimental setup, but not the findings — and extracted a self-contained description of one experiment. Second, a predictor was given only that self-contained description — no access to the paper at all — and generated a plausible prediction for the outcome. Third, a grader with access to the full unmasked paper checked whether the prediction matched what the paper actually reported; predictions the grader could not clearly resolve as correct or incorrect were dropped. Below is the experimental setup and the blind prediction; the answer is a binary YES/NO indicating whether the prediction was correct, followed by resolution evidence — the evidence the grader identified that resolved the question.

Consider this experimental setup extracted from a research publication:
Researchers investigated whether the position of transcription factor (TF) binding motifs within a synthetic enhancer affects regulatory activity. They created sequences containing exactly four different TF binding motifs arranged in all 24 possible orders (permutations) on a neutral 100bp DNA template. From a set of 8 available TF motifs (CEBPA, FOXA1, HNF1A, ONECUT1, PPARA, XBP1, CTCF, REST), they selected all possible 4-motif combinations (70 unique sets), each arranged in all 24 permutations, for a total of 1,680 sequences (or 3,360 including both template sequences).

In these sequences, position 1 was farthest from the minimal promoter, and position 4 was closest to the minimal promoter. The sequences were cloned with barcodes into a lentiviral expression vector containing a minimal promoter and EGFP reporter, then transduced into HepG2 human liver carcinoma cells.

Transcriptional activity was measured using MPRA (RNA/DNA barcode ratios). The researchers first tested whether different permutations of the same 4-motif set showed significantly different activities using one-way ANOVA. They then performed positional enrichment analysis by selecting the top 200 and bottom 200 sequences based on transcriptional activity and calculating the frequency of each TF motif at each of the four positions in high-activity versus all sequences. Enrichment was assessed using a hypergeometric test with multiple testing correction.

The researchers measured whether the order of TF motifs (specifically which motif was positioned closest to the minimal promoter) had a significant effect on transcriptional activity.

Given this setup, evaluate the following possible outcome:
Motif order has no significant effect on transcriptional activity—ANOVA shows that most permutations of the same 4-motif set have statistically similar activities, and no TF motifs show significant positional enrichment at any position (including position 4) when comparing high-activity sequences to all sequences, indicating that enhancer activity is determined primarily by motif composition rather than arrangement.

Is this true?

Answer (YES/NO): NO